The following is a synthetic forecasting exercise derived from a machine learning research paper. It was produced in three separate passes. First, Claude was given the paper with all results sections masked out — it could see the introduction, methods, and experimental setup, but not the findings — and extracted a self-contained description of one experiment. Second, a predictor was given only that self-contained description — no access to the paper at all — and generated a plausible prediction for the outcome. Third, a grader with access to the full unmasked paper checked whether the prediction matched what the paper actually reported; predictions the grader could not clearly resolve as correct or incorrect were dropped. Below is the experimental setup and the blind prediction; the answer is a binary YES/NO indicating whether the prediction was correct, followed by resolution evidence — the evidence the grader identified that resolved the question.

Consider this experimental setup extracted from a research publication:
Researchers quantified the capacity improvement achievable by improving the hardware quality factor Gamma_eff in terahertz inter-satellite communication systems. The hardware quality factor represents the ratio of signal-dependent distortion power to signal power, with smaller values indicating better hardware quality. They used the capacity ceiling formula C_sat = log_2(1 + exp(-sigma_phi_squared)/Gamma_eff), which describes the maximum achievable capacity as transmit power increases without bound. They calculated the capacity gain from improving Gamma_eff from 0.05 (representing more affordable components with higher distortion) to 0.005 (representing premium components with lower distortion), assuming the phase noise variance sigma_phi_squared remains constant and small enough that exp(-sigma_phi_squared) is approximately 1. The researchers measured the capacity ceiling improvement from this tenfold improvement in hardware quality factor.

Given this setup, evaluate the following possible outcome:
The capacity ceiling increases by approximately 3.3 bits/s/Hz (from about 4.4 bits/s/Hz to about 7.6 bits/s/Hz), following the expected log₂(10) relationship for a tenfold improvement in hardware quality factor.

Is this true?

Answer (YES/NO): YES